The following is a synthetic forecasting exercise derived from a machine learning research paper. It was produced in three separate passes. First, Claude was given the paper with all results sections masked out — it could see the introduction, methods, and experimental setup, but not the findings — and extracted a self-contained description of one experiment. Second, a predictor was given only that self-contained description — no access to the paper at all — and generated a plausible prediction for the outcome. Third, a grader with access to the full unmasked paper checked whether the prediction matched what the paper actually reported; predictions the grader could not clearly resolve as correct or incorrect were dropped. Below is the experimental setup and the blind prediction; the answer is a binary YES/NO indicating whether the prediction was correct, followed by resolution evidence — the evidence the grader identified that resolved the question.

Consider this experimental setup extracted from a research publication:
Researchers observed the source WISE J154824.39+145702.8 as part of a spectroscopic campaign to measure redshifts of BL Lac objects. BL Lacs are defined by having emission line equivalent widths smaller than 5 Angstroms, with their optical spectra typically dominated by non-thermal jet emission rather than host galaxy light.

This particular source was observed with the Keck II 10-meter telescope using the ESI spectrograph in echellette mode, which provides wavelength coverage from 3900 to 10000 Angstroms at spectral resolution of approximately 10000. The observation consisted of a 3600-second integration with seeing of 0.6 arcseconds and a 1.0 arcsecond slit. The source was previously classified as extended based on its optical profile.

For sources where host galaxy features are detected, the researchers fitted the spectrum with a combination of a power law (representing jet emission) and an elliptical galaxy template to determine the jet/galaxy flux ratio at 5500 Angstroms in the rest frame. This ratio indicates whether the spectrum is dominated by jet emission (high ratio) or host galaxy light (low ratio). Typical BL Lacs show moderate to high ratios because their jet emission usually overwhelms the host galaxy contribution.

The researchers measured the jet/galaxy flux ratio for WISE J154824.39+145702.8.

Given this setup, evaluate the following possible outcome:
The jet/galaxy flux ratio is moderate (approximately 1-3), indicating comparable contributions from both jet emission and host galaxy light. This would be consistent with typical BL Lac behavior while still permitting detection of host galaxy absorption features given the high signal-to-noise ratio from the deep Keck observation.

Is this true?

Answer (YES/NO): NO